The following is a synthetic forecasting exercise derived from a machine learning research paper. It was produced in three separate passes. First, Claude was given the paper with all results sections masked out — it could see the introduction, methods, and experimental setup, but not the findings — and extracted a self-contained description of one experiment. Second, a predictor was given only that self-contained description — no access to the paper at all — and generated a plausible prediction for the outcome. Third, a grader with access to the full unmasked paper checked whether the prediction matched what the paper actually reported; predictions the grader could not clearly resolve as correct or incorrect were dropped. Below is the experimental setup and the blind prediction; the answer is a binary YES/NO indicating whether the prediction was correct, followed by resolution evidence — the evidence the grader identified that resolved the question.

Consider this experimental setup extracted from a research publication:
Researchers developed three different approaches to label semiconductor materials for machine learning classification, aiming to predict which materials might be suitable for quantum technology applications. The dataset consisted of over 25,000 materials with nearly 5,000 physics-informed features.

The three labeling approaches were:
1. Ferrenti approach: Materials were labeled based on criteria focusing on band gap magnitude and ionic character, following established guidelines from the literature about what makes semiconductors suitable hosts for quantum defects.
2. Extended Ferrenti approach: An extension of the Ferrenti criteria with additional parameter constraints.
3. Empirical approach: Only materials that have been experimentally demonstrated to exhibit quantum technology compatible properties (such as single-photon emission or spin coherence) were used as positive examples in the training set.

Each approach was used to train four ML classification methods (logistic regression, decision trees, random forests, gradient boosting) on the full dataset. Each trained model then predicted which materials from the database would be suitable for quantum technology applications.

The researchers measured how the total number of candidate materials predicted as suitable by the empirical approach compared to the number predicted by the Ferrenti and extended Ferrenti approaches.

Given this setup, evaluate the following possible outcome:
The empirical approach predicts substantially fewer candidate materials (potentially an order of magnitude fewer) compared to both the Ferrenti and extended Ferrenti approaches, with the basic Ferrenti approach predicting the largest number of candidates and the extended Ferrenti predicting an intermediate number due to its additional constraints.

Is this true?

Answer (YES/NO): NO